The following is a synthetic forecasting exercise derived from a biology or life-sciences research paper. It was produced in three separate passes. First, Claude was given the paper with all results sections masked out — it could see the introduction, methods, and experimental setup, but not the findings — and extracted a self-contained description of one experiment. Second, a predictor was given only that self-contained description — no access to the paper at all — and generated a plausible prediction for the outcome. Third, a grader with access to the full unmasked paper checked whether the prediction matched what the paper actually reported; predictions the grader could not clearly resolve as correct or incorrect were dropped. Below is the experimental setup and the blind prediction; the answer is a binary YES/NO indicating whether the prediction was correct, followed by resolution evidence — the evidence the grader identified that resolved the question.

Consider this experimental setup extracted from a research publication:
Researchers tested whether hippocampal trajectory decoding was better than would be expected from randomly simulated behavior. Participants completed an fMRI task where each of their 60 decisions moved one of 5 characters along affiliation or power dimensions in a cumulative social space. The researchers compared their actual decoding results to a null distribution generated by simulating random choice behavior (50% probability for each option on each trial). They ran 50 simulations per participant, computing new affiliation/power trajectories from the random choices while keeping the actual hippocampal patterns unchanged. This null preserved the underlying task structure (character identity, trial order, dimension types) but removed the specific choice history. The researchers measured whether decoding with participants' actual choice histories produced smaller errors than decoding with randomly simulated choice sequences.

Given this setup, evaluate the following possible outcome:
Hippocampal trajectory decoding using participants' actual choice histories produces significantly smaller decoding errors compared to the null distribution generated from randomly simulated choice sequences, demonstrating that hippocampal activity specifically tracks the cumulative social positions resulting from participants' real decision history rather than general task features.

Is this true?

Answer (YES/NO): YES